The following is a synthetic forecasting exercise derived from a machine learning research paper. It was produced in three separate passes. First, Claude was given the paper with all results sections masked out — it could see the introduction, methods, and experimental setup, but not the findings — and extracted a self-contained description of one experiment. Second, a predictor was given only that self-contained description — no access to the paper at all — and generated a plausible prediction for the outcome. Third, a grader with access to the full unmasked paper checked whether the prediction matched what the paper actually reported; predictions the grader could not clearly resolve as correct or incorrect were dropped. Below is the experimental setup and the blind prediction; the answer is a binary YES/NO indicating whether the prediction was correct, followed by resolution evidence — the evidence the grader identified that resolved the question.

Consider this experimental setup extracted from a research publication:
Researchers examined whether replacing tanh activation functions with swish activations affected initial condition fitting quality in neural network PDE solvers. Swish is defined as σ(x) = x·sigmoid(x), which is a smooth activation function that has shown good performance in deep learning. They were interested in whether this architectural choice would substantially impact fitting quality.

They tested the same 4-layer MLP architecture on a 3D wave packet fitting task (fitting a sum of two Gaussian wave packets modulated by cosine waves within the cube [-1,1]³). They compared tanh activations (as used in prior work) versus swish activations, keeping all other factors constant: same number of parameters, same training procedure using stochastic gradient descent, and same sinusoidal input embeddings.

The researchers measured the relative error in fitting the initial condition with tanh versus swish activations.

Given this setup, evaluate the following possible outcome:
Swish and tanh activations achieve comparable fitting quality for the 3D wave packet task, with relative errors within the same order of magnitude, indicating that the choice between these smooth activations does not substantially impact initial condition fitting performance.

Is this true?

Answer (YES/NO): YES